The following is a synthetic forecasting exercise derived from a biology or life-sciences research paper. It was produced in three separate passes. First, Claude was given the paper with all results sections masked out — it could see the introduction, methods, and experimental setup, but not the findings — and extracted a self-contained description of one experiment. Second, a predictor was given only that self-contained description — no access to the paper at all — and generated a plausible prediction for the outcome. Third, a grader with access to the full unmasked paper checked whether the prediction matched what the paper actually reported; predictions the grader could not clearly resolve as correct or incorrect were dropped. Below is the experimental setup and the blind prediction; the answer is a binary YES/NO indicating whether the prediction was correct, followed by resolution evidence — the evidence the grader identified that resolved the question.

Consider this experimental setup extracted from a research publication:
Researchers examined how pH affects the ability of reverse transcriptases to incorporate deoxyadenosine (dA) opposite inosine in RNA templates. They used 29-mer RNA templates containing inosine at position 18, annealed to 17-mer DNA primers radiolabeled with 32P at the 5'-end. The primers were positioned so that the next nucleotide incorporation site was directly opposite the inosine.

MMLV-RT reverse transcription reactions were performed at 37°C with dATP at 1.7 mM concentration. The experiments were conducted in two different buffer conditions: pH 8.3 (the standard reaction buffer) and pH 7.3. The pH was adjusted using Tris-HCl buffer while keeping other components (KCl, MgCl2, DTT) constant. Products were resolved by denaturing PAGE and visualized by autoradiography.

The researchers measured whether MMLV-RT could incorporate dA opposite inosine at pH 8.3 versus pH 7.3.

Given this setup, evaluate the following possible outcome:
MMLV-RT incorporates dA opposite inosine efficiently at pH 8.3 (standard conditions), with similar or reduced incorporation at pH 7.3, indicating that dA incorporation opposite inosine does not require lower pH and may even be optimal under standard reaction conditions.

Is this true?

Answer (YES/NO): YES